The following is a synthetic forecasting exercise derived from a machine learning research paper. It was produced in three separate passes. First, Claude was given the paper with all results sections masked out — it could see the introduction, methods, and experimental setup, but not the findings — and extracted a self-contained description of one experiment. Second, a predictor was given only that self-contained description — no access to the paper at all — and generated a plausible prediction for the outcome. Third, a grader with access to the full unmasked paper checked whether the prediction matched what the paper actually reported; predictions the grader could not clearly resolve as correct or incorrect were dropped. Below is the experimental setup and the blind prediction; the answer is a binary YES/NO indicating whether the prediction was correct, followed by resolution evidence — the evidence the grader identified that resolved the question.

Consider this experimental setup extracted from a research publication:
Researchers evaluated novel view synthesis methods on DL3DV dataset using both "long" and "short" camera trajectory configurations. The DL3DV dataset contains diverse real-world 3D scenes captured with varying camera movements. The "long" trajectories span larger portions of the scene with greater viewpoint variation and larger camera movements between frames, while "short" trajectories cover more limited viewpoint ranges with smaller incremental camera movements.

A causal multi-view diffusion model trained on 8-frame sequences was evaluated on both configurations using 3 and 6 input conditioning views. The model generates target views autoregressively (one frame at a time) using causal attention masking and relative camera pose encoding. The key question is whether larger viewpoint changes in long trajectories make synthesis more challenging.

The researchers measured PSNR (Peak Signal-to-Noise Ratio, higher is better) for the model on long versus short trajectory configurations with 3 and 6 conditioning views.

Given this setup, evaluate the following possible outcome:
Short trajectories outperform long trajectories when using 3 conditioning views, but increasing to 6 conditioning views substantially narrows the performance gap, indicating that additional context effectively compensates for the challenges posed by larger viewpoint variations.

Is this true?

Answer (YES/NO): NO